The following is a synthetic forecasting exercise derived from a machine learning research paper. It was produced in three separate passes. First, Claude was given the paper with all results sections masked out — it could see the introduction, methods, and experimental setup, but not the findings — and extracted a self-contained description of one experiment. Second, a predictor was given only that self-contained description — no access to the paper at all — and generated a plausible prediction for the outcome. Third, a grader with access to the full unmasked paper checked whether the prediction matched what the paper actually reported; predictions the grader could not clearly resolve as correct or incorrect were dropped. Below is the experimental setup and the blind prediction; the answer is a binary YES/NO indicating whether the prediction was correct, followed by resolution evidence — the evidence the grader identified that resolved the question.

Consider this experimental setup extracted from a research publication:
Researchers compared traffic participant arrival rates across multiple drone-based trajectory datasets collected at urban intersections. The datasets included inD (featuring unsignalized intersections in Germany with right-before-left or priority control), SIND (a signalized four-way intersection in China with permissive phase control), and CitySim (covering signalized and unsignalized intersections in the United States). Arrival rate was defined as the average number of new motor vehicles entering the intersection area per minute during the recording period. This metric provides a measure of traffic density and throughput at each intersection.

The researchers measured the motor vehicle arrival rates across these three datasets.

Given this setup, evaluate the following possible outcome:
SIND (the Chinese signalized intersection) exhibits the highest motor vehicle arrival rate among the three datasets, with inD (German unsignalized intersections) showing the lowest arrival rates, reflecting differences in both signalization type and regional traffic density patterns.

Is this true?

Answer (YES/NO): NO